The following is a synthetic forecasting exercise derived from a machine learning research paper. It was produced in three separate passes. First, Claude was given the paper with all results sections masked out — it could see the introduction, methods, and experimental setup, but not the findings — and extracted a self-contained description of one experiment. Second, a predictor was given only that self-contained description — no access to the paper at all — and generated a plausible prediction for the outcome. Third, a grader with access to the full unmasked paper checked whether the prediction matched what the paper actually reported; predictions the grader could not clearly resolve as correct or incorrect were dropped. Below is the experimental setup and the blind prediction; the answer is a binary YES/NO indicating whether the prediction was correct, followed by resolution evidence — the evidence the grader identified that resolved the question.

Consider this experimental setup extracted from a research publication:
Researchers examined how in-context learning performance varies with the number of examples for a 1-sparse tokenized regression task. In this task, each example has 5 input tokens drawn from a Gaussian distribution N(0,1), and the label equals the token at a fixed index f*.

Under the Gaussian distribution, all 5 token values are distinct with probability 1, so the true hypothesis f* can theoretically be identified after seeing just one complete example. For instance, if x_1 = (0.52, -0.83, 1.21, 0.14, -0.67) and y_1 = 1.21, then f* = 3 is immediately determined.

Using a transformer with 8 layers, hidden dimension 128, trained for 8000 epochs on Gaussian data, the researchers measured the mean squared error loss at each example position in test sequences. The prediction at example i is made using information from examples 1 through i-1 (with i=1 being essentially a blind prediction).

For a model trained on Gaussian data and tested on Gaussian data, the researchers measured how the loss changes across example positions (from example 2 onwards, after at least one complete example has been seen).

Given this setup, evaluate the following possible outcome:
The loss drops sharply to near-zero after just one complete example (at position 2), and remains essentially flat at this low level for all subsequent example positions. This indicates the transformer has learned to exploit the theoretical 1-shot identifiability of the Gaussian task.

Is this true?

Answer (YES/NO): YES